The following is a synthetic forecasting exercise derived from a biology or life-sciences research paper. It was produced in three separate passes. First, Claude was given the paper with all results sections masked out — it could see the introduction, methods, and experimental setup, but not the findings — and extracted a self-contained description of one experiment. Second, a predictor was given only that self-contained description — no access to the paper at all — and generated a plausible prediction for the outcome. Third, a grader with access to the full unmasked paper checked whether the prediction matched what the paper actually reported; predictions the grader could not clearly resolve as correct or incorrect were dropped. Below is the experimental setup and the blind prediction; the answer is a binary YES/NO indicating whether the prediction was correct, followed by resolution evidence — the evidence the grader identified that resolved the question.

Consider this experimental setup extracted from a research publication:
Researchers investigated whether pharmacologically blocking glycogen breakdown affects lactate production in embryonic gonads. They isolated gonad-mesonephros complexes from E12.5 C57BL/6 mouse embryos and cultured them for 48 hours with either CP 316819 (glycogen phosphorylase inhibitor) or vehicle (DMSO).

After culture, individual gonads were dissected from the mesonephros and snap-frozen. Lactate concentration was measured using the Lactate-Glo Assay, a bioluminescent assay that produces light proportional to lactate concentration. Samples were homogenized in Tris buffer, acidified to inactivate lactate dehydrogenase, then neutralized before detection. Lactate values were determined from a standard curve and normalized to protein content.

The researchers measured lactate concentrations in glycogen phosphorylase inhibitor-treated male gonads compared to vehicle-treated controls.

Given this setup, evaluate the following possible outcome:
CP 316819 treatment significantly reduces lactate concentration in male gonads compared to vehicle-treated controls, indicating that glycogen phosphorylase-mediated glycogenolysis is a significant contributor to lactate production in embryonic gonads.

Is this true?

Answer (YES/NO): YES